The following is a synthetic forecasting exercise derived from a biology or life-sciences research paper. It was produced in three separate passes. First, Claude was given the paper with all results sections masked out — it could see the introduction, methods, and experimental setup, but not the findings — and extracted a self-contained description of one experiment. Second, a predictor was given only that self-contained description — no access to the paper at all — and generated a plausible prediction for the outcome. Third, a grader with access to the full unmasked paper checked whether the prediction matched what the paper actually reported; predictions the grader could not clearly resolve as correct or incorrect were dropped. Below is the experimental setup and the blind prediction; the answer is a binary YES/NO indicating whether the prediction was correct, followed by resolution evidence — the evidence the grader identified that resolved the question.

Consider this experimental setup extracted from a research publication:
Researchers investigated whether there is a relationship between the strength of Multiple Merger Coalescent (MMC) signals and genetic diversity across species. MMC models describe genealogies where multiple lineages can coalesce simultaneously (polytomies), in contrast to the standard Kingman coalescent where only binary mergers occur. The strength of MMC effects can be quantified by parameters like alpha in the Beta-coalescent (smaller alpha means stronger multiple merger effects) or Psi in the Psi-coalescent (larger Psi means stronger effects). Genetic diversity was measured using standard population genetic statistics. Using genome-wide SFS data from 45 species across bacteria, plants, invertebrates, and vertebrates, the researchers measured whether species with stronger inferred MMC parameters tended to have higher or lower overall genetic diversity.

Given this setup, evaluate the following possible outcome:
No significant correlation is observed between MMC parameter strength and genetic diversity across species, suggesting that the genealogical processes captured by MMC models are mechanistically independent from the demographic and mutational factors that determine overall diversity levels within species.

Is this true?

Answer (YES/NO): YES